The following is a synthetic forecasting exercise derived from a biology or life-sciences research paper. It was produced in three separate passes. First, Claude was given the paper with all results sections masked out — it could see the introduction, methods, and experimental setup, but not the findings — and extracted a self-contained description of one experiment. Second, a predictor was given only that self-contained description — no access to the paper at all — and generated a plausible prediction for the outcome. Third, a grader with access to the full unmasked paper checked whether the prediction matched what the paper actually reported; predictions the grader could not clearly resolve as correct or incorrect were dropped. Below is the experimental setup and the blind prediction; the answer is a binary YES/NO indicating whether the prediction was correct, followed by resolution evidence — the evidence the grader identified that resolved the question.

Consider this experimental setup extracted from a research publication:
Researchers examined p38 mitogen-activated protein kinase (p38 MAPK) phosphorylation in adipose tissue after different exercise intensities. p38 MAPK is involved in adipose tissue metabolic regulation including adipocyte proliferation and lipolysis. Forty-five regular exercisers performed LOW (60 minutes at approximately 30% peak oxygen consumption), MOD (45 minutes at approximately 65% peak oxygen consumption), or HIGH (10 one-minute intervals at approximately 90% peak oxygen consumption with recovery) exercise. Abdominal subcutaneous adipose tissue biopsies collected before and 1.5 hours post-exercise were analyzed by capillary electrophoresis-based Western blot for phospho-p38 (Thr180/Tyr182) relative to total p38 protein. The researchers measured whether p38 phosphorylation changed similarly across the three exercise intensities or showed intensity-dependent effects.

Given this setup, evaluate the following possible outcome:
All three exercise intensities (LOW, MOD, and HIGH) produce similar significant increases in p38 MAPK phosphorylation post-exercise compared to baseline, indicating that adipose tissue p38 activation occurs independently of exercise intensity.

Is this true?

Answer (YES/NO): NO